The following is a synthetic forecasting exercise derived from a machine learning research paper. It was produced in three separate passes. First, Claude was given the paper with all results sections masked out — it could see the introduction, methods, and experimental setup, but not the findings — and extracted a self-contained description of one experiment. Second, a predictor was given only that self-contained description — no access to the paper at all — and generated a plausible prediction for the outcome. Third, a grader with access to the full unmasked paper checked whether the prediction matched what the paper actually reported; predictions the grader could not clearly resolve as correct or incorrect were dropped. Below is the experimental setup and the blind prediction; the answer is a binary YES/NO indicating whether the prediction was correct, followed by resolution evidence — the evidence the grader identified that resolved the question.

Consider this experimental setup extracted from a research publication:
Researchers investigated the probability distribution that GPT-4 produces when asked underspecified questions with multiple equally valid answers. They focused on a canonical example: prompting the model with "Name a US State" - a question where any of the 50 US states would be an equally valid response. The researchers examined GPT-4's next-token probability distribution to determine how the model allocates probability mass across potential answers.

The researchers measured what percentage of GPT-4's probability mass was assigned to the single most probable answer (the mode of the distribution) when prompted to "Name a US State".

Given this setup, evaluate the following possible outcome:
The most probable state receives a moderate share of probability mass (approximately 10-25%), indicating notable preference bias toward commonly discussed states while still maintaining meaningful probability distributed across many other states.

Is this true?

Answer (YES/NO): NO